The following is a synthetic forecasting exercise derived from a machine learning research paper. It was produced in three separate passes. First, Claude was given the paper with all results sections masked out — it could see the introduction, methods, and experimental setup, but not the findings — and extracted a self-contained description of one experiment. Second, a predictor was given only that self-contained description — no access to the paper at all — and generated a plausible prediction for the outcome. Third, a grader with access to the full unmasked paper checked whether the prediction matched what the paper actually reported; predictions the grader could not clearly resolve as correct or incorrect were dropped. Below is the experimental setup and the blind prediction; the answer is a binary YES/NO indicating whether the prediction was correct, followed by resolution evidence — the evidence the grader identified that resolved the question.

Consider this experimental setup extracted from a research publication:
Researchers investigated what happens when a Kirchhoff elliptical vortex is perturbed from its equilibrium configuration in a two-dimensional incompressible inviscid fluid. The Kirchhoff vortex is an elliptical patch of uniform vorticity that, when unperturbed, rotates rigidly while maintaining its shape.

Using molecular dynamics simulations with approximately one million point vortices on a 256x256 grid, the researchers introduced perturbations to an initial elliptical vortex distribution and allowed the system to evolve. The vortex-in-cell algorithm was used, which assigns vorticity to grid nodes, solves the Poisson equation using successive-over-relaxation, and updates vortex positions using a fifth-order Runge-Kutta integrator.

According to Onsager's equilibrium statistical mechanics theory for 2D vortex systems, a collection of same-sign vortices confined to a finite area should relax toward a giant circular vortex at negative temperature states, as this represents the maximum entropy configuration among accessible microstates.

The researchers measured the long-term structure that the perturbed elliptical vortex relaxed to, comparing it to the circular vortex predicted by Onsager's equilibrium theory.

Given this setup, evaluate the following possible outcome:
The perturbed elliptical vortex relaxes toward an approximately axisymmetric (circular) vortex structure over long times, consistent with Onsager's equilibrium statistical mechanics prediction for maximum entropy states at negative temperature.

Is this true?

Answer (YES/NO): NO